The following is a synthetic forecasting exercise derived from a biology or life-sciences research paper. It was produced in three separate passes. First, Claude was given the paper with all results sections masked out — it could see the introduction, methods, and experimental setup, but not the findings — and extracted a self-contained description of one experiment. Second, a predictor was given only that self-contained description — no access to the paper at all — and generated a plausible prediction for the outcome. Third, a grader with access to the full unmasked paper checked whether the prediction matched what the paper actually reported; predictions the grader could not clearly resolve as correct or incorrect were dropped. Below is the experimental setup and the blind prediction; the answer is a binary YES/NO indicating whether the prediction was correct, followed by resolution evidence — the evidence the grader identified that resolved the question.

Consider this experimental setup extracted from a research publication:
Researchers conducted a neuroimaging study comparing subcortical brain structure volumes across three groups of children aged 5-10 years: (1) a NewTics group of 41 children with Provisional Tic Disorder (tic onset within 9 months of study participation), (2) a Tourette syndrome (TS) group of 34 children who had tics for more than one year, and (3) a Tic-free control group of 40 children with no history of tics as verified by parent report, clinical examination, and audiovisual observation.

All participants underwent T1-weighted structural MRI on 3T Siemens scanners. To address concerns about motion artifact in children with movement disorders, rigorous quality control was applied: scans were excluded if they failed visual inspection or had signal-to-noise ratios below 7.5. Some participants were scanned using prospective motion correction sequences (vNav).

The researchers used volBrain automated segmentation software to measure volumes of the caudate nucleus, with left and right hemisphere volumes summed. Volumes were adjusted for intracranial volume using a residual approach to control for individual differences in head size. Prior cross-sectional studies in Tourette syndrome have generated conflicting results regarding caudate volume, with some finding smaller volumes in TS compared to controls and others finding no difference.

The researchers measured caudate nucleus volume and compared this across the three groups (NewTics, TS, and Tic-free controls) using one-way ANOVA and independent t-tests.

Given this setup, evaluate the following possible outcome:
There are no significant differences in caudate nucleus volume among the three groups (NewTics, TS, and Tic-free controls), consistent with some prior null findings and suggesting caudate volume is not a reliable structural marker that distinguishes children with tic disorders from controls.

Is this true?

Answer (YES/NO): YES